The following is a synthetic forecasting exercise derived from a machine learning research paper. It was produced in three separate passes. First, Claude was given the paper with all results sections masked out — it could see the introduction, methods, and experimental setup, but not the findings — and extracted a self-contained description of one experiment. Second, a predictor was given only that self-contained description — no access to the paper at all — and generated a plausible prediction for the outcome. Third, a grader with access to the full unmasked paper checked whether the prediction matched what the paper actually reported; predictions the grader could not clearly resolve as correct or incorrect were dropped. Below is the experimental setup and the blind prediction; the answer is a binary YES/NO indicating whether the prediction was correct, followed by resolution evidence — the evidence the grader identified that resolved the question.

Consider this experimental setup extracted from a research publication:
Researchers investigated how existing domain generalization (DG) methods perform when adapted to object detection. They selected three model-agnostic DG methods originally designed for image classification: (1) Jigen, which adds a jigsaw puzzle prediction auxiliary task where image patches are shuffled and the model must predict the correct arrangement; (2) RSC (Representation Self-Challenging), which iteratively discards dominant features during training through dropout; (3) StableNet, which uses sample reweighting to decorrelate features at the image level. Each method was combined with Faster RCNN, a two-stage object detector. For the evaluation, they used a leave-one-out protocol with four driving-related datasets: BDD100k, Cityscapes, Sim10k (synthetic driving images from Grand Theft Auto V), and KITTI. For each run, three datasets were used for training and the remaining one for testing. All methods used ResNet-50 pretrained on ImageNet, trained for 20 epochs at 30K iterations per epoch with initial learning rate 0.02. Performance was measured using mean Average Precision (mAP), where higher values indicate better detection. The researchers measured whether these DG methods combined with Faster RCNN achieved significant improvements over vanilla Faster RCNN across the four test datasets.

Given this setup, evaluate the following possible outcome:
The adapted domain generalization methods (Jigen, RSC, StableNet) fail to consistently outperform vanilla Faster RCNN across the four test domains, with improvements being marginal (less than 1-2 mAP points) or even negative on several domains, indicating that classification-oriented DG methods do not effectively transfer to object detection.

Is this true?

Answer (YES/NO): YES